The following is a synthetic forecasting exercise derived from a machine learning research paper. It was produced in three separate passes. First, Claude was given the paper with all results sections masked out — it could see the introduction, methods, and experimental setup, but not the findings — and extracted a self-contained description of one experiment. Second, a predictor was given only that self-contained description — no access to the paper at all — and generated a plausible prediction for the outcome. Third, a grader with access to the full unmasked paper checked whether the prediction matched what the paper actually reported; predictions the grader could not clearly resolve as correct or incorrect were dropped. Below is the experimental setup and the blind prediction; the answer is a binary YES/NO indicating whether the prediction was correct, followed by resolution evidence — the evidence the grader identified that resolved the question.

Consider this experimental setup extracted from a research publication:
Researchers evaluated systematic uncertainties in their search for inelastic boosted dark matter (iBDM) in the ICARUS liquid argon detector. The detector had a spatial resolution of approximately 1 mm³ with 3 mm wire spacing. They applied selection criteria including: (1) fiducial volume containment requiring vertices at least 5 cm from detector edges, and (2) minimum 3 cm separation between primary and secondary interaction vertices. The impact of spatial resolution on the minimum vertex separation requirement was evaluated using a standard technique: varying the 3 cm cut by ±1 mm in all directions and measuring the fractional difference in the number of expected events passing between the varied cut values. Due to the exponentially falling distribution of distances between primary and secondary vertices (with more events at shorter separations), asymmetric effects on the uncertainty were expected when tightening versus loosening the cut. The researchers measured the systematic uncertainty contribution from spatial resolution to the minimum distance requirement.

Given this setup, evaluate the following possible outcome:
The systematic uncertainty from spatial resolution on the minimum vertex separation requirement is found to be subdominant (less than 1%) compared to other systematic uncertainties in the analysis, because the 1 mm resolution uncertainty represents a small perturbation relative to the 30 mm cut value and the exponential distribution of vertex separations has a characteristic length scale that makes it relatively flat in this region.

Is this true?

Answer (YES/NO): NO